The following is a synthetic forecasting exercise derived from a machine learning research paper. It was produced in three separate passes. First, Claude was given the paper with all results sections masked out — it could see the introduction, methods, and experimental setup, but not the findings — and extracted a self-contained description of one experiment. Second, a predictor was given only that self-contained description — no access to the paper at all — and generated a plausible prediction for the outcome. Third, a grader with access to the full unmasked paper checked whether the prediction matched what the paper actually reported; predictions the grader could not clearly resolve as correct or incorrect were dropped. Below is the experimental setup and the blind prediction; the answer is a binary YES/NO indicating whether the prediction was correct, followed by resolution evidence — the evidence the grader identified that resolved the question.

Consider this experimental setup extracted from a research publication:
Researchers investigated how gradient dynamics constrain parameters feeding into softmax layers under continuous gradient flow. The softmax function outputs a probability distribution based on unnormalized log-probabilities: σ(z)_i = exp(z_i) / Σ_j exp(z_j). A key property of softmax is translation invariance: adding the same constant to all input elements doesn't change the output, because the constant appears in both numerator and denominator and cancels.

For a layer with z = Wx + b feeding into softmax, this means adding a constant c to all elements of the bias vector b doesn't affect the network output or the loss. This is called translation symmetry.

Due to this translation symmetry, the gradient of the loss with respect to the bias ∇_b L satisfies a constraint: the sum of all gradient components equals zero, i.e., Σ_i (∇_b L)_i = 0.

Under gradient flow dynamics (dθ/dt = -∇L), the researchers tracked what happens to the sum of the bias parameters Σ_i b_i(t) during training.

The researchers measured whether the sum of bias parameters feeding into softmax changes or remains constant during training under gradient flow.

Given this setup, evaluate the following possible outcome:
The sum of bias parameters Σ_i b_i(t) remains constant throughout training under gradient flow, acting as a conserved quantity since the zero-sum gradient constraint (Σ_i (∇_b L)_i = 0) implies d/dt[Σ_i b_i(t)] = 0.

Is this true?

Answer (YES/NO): YES